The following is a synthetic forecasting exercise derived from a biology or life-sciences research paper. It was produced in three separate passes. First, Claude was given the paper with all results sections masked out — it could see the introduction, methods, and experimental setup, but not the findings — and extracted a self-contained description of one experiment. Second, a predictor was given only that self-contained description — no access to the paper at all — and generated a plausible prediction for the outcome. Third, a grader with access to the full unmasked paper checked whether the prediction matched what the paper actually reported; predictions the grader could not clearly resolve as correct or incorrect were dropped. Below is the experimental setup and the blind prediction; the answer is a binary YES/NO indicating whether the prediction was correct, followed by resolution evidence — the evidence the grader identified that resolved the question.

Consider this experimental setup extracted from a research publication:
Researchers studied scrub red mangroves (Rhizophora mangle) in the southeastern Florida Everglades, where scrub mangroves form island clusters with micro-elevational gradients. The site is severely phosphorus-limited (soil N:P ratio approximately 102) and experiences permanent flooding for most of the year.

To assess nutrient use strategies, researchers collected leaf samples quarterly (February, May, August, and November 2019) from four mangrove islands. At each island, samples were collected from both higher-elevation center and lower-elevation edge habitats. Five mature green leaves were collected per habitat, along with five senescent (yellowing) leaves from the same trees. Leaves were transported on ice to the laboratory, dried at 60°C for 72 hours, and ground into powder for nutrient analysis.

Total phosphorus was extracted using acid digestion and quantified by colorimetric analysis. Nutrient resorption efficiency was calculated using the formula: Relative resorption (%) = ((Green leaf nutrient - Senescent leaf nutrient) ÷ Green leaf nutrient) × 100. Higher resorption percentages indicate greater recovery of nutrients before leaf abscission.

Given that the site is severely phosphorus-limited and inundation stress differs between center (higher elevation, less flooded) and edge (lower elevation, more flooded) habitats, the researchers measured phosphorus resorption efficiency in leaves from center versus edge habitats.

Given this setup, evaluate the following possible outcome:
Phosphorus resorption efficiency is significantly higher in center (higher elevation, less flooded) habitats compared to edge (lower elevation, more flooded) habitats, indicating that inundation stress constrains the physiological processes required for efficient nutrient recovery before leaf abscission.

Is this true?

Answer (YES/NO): NO